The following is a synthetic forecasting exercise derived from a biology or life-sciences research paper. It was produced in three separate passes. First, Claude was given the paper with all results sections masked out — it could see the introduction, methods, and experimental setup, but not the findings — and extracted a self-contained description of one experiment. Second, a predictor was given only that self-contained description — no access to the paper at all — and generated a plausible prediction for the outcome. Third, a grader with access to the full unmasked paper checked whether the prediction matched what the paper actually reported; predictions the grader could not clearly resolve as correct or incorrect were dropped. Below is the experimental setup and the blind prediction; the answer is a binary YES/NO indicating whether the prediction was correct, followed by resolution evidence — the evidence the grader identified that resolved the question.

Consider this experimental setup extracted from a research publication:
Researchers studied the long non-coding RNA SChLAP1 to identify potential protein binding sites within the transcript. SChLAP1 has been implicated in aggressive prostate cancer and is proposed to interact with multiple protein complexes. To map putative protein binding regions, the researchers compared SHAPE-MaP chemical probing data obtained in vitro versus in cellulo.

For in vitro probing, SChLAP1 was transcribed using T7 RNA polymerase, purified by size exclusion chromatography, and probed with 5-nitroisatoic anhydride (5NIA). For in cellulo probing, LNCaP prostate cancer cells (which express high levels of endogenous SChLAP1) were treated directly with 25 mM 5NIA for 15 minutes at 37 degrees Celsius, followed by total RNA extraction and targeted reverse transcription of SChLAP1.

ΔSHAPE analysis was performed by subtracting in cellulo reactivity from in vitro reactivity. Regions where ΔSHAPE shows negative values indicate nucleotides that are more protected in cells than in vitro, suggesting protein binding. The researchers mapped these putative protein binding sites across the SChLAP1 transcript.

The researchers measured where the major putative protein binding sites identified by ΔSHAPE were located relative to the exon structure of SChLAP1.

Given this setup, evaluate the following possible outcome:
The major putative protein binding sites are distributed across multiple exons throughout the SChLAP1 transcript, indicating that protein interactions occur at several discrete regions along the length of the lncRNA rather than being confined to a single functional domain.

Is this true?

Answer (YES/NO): NO